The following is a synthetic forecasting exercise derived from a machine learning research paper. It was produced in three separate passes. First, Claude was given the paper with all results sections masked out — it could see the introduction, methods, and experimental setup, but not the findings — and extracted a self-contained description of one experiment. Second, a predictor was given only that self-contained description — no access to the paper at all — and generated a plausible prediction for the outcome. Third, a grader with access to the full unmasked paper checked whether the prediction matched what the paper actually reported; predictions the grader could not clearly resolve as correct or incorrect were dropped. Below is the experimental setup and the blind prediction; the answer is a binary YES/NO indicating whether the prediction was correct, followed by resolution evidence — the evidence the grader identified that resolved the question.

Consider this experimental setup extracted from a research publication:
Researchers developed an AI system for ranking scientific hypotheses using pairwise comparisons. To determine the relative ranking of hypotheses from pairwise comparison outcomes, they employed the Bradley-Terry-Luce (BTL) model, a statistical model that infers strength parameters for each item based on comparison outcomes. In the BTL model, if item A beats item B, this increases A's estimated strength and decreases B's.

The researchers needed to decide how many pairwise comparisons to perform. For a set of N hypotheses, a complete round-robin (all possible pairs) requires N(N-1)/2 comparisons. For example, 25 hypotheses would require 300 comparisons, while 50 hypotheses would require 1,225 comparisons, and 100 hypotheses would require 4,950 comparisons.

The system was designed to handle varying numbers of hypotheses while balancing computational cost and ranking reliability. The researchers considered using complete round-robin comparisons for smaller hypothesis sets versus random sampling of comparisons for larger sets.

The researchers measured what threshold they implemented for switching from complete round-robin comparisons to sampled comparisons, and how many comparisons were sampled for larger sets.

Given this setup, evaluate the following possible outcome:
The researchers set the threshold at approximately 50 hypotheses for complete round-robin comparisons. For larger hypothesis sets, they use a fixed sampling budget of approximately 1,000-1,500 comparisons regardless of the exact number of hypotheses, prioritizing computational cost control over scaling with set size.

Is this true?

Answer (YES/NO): NO